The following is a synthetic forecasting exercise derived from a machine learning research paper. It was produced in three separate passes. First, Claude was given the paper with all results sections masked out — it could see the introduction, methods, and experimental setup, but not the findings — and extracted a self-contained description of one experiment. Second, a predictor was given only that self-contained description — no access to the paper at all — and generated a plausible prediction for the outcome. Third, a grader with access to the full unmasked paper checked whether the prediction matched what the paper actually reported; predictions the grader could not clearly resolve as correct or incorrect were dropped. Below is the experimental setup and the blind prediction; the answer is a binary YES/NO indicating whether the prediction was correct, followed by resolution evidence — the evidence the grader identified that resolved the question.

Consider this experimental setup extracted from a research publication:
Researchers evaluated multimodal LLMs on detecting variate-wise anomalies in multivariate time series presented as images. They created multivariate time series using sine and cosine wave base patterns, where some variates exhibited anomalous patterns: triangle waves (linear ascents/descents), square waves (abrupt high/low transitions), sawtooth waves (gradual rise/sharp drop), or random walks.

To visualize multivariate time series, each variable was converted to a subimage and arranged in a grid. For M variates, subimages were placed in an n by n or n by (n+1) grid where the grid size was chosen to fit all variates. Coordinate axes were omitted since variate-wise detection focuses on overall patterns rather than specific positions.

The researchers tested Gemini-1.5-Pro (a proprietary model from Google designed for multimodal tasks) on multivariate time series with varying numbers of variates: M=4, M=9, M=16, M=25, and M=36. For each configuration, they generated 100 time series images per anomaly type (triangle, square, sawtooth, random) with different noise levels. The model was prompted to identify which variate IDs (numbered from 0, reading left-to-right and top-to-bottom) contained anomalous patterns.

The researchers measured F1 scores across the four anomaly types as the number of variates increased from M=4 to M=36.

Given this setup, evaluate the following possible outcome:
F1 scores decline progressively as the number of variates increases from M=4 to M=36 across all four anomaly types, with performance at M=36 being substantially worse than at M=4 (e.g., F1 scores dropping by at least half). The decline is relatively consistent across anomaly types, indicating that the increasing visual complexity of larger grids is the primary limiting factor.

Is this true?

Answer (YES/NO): YES